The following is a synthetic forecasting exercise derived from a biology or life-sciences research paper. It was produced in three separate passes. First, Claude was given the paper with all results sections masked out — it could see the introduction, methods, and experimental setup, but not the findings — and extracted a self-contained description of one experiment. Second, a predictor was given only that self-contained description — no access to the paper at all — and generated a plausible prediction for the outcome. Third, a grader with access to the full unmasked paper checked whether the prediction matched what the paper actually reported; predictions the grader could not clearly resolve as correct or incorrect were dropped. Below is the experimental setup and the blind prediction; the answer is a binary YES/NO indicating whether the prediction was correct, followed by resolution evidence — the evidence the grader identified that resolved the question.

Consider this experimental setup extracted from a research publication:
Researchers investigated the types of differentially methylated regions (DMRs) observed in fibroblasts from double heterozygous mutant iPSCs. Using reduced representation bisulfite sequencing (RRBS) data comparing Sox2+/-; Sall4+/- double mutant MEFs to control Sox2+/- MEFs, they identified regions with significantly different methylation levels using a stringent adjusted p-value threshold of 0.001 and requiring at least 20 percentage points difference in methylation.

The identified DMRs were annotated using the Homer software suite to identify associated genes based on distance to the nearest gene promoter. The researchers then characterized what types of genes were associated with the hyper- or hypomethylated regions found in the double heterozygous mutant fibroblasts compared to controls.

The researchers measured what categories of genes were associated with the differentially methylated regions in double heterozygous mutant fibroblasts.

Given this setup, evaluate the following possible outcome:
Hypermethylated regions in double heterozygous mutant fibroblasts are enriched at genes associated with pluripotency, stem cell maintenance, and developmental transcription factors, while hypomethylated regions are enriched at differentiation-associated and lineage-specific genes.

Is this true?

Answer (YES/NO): NO